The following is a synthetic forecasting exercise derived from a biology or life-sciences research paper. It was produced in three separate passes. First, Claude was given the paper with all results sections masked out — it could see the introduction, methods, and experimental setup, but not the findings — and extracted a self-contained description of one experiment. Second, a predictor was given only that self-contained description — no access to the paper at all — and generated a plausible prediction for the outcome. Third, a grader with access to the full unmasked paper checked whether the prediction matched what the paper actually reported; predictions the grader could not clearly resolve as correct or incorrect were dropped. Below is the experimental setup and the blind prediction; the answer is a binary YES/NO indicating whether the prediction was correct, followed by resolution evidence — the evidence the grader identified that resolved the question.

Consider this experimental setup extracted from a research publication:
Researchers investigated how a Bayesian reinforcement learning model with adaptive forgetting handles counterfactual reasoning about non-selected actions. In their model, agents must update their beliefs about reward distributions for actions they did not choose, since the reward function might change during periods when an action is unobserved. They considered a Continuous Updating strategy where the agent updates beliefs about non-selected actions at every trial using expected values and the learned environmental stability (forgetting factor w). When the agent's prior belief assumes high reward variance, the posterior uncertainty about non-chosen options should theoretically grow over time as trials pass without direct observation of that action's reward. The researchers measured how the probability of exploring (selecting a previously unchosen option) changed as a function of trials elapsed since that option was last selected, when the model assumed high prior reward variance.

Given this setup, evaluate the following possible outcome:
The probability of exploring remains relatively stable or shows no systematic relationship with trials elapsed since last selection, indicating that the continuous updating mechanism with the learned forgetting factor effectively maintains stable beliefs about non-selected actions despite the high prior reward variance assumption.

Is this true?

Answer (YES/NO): NO